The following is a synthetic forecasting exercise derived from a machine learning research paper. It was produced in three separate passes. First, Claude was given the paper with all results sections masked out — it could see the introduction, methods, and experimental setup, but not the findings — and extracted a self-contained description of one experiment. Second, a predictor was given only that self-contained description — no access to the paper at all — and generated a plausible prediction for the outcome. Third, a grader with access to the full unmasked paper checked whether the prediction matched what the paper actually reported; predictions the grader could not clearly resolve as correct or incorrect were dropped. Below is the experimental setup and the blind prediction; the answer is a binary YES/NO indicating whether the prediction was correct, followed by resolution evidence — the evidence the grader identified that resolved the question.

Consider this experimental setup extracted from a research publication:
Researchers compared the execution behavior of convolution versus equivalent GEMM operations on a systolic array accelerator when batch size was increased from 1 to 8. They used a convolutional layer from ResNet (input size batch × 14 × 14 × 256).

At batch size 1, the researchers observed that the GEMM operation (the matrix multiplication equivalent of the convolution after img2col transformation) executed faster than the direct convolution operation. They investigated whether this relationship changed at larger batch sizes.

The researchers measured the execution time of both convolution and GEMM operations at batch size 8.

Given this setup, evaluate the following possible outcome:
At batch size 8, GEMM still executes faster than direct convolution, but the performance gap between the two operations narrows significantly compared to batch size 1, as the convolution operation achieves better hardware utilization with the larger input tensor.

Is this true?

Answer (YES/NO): NO